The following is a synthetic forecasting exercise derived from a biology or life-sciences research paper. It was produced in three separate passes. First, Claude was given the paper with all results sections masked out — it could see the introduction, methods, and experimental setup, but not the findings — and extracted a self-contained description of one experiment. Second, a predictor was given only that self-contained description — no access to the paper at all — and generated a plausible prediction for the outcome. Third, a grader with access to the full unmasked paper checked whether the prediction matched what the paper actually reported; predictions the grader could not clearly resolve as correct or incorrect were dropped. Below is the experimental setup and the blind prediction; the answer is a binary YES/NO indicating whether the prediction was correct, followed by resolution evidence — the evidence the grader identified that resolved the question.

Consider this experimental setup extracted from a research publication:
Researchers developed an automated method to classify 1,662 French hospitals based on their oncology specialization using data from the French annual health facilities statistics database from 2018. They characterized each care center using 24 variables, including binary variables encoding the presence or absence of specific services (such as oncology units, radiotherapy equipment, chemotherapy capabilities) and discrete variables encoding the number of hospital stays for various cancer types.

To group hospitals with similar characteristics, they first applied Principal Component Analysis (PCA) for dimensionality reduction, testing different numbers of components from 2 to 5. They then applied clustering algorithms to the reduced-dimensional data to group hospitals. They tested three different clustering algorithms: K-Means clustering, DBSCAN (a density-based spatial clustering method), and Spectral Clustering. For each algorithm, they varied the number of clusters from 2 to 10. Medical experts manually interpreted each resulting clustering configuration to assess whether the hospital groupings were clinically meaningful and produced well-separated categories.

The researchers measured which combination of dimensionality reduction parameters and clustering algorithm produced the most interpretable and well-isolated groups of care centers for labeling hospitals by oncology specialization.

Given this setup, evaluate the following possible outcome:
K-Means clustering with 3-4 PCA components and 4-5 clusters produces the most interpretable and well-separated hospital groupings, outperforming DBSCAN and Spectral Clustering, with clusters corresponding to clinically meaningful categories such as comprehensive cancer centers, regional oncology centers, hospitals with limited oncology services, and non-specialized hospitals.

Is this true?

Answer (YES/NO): NO